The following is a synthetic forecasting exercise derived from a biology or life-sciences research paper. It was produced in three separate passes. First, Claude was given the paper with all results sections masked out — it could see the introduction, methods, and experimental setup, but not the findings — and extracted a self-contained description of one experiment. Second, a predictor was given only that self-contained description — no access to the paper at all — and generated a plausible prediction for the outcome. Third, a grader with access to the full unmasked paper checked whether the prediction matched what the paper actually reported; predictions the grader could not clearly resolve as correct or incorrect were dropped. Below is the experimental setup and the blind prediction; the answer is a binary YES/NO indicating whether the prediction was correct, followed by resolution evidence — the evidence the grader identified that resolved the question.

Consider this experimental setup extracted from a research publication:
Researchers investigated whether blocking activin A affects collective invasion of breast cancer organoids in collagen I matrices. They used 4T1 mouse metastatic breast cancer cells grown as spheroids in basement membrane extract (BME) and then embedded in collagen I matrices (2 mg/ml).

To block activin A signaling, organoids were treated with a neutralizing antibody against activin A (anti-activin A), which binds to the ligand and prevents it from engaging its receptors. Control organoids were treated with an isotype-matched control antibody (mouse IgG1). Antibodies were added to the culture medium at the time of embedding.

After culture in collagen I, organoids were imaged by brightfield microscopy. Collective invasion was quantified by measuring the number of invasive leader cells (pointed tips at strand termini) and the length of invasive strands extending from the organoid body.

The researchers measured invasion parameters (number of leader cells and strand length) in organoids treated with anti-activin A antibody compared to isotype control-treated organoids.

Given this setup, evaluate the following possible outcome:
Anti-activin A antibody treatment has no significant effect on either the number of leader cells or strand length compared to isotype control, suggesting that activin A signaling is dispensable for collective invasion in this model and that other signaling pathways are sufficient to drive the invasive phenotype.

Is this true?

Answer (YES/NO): NO